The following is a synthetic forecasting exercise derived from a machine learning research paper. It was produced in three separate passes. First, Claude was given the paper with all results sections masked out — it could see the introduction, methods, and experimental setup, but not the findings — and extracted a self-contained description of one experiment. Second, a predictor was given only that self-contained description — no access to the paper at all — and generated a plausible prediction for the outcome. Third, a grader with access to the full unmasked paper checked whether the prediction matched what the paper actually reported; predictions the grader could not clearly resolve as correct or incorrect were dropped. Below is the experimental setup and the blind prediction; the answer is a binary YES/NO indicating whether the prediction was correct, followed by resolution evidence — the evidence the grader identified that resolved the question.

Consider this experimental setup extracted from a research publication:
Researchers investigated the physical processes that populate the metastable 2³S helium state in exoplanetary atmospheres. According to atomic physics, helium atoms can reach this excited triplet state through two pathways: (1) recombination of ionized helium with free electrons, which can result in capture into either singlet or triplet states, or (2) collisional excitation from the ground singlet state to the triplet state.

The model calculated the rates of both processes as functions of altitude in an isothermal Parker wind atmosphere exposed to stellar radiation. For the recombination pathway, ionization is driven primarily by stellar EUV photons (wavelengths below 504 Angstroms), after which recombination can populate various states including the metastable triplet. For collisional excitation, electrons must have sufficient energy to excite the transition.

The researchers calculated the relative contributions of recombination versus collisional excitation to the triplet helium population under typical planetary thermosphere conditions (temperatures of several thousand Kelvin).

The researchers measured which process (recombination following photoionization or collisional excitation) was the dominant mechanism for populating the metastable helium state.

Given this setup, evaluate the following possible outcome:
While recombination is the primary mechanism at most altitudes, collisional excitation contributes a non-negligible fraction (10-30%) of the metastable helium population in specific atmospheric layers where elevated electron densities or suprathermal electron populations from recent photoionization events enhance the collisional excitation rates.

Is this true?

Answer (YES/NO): NO